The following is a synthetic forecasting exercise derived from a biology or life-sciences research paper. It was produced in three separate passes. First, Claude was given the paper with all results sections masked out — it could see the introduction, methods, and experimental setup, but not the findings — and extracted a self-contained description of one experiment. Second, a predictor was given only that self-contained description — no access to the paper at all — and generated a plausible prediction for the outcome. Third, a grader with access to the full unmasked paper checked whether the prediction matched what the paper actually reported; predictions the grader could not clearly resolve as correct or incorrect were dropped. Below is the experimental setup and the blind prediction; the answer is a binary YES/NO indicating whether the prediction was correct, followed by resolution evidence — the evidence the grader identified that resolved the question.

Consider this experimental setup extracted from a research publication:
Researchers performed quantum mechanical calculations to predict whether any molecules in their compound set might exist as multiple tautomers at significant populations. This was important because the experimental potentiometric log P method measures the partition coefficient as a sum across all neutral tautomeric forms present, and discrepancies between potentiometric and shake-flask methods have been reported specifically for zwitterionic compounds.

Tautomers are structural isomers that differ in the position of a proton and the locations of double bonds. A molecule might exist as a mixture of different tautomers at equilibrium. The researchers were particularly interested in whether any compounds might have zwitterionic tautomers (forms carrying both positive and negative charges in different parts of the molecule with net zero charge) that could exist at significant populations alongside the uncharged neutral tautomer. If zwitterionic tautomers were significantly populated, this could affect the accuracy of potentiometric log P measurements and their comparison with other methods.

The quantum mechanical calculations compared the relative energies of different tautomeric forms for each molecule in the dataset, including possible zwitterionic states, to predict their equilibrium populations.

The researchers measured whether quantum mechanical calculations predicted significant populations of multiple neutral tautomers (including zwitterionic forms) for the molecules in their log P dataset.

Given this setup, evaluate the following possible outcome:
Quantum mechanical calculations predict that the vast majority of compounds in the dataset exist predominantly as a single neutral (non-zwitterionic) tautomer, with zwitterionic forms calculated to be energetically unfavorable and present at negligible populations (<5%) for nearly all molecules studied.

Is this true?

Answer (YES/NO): YES